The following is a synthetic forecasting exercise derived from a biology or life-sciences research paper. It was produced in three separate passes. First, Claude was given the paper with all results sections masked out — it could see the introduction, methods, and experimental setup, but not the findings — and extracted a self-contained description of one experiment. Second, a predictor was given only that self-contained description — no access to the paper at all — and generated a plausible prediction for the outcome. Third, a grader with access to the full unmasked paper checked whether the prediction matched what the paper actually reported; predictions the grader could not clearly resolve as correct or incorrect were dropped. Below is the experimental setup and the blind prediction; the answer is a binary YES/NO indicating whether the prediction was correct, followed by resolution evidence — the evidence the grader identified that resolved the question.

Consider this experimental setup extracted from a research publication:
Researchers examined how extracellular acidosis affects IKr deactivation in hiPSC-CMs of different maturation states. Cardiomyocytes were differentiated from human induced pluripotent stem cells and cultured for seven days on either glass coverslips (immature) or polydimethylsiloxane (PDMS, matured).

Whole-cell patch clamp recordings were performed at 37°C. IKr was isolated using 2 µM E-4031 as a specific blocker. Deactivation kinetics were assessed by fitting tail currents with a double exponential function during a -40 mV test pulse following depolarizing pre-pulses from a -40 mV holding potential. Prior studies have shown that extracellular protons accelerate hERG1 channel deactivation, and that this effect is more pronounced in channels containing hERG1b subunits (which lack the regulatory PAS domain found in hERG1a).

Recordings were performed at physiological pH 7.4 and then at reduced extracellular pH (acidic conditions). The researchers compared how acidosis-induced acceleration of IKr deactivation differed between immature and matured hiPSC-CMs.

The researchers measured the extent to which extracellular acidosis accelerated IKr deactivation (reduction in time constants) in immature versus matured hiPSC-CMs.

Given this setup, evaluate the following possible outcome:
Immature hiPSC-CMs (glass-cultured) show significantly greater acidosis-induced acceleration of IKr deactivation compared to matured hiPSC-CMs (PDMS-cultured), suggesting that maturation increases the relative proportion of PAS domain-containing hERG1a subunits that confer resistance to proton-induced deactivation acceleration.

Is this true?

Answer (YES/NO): NO